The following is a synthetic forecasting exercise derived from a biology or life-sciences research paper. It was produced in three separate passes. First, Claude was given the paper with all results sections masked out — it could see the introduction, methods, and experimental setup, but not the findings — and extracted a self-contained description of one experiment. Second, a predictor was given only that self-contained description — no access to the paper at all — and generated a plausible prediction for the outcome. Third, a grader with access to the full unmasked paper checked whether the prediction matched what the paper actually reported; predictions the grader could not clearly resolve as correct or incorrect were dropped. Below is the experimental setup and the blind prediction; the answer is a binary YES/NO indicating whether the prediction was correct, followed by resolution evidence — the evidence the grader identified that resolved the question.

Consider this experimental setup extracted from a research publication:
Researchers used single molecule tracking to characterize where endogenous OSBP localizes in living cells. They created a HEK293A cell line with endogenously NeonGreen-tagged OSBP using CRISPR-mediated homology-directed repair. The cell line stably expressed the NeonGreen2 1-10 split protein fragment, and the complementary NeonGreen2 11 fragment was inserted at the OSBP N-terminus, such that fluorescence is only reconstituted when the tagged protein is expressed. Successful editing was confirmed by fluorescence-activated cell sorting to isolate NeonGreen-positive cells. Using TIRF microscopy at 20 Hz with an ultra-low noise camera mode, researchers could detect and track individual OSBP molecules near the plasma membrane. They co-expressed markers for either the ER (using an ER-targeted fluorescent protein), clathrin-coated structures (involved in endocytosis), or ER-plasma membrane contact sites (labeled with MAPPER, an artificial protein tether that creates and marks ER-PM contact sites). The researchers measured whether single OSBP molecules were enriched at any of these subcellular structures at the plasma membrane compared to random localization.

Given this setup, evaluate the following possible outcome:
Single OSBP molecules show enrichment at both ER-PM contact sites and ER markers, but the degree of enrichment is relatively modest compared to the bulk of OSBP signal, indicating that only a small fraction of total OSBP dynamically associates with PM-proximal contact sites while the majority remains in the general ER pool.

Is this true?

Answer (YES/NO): NO